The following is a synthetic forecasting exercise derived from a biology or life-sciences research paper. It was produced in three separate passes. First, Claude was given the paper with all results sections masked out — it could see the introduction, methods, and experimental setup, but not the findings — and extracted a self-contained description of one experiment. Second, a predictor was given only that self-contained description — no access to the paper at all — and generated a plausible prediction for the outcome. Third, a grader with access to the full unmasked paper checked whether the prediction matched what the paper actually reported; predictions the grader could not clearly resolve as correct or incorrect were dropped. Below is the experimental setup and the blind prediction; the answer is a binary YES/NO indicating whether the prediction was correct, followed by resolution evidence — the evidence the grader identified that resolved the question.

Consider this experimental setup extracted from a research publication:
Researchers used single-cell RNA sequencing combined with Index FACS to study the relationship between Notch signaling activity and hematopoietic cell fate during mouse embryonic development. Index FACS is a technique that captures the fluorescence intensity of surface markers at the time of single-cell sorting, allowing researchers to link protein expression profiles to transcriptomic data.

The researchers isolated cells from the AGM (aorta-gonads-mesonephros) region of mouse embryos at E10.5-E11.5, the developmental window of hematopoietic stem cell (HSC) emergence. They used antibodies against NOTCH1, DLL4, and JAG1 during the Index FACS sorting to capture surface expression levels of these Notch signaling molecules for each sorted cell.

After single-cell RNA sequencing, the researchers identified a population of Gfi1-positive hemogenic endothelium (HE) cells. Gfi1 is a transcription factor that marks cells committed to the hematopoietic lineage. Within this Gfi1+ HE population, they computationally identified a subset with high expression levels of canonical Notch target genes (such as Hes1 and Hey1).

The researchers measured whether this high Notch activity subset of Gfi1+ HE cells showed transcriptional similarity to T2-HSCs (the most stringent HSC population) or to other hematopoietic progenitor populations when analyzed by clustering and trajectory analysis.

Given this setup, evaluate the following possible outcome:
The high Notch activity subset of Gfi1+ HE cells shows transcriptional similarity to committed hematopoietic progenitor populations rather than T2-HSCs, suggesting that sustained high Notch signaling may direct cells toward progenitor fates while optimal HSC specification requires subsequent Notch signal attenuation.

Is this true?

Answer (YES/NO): NO